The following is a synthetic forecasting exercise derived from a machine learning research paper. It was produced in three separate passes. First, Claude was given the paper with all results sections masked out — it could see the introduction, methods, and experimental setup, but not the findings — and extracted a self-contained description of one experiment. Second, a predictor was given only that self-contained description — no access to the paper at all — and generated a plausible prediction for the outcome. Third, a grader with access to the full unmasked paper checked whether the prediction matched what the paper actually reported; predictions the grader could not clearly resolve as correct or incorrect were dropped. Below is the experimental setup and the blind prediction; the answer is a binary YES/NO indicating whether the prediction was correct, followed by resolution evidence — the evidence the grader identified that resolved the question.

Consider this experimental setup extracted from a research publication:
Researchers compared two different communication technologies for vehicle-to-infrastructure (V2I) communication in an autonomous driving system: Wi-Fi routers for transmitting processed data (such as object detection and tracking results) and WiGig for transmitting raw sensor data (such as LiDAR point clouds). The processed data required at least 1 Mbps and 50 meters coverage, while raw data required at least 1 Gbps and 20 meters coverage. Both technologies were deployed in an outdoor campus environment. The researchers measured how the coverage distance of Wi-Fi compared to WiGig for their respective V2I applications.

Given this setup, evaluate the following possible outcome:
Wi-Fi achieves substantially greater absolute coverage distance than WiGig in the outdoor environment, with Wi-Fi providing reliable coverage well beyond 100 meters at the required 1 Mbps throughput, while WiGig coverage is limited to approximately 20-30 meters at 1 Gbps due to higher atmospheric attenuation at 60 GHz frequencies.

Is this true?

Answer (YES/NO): NO